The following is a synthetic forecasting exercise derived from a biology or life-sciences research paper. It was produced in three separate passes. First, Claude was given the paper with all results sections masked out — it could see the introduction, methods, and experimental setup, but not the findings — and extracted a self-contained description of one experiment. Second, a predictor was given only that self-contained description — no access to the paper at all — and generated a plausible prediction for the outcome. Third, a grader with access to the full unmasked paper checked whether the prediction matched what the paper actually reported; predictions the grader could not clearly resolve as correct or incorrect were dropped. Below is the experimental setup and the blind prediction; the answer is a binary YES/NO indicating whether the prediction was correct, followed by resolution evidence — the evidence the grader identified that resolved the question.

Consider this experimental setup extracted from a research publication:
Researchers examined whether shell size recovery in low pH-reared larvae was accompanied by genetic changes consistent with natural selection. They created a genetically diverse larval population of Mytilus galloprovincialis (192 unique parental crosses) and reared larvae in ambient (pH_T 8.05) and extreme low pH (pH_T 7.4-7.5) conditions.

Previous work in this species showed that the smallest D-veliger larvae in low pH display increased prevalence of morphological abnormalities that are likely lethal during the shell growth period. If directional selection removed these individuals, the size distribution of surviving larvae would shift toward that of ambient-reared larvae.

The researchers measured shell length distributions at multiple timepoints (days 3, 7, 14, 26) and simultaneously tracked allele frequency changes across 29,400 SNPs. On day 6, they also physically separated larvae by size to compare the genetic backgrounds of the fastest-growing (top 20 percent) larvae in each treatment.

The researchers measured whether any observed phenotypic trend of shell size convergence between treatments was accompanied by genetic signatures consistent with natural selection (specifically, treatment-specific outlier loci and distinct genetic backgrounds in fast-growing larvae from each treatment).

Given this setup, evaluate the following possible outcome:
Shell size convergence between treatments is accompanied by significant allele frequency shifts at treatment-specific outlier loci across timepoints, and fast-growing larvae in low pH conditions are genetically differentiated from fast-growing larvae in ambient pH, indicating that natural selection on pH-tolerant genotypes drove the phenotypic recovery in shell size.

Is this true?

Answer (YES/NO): YES